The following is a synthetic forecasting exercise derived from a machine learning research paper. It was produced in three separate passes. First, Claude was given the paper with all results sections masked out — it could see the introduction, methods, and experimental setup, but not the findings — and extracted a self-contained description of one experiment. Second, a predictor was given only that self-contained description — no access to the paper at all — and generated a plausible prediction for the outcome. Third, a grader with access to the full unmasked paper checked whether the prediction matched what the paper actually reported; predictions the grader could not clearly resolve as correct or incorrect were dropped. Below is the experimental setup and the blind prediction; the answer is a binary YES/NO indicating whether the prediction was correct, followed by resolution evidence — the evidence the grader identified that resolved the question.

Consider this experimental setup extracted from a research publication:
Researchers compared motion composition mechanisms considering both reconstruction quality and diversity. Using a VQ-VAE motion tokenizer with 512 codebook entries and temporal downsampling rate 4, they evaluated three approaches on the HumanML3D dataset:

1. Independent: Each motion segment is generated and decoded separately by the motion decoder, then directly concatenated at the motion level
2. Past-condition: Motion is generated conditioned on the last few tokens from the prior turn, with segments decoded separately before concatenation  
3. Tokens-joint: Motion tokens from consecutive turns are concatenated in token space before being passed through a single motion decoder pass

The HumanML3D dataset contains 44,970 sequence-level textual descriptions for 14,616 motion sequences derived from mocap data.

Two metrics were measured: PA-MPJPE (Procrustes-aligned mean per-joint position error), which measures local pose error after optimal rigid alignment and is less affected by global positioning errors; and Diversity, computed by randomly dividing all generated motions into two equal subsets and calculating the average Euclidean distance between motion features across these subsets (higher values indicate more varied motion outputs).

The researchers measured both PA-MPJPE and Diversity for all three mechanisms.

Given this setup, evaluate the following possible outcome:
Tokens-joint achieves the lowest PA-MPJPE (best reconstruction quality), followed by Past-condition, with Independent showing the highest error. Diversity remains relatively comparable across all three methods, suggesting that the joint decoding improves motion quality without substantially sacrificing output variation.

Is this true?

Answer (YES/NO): YES